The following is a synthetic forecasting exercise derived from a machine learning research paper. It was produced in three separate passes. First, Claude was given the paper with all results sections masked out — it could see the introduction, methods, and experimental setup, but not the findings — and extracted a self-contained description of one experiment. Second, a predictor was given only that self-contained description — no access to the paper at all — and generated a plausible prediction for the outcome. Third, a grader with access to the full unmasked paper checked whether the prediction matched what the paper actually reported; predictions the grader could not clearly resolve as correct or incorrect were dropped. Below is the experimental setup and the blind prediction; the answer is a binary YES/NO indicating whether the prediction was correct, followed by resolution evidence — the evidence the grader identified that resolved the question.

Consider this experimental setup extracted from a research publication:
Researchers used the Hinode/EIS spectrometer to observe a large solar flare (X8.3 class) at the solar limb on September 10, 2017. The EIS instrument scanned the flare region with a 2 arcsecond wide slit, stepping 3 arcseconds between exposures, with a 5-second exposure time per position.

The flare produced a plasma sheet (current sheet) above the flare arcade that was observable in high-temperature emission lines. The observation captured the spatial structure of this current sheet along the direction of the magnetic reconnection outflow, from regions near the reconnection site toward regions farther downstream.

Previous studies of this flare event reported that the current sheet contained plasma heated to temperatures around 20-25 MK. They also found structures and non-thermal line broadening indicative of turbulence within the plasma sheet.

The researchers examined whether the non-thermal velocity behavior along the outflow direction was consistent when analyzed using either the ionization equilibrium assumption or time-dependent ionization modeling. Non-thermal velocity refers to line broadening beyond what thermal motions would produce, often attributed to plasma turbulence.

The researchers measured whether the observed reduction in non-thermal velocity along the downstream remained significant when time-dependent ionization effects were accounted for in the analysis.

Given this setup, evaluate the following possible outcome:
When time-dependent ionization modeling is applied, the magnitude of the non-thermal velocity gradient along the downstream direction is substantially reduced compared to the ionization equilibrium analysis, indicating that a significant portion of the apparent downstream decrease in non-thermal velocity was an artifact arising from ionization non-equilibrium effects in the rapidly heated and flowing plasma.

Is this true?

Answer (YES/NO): NO